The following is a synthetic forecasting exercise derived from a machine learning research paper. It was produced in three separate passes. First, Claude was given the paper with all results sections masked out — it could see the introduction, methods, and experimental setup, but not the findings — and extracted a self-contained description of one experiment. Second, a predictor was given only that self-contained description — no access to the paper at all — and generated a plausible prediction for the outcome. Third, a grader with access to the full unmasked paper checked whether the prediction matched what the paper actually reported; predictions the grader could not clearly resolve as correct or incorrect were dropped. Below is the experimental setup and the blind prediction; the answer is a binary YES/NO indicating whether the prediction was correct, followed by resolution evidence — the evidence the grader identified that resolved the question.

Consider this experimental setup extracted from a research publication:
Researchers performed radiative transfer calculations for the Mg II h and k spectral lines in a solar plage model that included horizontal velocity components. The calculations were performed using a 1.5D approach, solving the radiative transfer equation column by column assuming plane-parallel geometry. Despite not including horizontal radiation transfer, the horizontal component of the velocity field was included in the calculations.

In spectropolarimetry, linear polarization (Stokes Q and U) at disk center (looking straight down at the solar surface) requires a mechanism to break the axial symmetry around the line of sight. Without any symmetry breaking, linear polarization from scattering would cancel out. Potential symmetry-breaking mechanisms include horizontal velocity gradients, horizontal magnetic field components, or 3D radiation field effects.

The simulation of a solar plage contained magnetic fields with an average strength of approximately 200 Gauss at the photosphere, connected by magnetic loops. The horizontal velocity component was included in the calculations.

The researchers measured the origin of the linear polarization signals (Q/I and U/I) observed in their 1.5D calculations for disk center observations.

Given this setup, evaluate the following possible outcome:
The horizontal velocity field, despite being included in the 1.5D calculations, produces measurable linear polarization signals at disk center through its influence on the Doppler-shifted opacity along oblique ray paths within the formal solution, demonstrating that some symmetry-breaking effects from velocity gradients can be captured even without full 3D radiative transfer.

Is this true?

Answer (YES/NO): YES